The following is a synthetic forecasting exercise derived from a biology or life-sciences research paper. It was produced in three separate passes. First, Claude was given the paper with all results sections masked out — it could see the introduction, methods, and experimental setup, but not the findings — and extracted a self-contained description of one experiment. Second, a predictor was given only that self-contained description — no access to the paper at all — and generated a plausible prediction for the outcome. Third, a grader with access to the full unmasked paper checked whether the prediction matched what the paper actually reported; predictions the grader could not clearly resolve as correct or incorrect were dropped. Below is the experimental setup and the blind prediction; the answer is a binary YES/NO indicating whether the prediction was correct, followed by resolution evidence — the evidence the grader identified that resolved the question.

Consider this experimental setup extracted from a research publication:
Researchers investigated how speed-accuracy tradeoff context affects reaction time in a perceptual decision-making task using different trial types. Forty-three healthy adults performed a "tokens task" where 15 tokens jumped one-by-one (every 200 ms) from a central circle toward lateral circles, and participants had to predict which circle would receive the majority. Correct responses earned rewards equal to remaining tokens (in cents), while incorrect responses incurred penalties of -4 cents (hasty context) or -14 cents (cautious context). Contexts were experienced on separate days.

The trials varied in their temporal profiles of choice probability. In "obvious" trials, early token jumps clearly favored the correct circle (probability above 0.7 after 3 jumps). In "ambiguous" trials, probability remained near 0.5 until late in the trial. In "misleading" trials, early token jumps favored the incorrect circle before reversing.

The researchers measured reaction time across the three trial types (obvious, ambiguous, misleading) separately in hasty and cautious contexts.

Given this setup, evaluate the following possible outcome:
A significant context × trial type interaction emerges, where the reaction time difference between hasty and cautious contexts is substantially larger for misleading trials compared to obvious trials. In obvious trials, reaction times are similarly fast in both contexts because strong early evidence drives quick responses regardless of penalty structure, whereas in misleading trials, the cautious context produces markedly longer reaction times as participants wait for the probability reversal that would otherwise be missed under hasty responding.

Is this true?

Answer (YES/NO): NO